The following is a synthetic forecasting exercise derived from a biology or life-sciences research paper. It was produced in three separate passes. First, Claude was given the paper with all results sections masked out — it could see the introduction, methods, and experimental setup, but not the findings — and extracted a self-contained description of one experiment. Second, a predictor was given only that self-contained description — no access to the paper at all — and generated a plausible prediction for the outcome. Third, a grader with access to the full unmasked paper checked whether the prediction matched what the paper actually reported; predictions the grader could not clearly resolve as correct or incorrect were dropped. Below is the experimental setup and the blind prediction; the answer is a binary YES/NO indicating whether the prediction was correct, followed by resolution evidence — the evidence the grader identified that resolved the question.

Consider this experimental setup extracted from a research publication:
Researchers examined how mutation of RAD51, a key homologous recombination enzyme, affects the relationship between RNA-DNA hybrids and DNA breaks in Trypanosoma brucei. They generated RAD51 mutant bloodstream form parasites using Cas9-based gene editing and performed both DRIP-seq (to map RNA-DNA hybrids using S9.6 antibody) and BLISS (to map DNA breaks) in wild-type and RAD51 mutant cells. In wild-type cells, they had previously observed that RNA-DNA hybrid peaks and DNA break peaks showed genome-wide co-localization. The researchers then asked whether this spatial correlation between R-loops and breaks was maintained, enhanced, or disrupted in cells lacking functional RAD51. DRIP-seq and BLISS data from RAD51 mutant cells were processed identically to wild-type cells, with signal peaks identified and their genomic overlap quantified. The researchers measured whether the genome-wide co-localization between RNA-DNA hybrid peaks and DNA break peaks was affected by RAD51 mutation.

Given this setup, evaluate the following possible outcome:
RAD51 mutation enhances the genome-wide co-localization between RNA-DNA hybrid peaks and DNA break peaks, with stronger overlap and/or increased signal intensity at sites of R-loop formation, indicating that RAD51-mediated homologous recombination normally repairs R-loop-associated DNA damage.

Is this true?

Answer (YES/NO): NO